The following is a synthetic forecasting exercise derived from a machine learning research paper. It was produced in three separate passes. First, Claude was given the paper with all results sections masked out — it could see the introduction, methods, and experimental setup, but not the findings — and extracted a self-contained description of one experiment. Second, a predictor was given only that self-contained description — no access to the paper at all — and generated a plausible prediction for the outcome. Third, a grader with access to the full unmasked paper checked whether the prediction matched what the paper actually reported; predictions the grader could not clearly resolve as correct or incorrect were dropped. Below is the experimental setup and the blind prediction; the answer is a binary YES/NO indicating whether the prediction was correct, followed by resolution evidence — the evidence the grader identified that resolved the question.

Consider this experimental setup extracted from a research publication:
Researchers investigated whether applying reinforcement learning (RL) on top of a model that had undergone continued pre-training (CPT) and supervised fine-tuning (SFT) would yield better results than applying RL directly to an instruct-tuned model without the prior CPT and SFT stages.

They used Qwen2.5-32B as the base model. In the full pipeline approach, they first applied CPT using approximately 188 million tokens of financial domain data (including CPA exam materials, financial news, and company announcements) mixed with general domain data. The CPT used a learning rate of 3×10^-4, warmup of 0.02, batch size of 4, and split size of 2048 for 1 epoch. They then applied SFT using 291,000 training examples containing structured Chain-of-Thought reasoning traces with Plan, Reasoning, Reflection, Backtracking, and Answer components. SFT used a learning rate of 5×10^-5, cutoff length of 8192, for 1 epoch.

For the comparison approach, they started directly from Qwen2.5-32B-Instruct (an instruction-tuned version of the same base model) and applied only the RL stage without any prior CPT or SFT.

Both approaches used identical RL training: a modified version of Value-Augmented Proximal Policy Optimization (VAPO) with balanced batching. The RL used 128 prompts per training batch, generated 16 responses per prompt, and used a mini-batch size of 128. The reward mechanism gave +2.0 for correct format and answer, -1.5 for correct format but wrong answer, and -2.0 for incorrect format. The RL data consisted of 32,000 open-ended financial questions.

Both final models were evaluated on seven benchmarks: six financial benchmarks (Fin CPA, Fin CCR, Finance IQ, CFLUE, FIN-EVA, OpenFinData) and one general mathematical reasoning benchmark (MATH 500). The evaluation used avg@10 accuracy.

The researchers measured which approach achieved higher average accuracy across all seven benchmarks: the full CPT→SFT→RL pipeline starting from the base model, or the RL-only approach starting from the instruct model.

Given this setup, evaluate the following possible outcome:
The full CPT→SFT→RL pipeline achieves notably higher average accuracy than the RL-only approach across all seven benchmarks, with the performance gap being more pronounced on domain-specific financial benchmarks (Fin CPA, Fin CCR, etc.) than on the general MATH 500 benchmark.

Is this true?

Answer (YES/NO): NO